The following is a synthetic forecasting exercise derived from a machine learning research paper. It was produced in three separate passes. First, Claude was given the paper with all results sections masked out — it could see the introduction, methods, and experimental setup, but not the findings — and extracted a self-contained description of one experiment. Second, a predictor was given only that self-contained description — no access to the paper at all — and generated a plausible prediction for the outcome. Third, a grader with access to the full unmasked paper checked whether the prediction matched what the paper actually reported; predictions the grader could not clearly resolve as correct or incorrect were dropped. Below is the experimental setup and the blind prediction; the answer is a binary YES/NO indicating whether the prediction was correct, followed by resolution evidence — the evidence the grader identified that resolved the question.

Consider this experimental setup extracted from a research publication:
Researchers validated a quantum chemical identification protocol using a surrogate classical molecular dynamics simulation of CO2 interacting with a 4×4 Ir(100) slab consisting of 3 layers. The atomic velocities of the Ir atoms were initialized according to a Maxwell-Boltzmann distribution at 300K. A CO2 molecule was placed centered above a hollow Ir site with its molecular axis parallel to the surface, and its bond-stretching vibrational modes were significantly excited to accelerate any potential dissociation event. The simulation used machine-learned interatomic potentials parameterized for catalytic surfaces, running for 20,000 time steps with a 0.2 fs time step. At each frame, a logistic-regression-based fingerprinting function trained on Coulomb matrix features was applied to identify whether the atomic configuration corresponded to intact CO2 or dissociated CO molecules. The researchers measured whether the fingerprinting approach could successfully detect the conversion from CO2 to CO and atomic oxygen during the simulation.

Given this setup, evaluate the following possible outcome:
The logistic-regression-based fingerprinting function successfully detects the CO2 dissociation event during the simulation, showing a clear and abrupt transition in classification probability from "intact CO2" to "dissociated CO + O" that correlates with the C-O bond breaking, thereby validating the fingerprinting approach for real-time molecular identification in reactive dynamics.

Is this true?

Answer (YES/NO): YES